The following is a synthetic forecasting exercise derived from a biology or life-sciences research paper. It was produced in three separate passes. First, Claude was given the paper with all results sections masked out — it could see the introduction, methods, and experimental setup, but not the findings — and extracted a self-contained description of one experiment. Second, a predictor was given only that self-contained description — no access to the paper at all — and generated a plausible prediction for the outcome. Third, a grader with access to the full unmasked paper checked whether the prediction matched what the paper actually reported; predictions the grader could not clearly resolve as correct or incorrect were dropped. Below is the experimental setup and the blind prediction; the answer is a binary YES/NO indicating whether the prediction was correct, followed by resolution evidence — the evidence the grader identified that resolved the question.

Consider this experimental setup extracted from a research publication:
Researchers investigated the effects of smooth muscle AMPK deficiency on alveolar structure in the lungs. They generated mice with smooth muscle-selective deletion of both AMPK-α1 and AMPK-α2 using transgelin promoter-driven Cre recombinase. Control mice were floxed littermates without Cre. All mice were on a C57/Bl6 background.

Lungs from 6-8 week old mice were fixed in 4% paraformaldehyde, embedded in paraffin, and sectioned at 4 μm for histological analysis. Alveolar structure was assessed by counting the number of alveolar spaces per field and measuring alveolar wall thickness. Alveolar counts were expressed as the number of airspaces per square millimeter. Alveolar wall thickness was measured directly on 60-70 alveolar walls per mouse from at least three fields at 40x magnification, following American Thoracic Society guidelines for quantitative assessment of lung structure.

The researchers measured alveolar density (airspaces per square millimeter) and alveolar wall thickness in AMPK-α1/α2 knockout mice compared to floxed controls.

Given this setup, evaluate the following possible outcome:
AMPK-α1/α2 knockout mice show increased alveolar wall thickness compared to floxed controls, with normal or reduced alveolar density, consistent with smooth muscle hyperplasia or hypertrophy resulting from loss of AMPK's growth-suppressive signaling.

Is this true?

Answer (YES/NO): YES